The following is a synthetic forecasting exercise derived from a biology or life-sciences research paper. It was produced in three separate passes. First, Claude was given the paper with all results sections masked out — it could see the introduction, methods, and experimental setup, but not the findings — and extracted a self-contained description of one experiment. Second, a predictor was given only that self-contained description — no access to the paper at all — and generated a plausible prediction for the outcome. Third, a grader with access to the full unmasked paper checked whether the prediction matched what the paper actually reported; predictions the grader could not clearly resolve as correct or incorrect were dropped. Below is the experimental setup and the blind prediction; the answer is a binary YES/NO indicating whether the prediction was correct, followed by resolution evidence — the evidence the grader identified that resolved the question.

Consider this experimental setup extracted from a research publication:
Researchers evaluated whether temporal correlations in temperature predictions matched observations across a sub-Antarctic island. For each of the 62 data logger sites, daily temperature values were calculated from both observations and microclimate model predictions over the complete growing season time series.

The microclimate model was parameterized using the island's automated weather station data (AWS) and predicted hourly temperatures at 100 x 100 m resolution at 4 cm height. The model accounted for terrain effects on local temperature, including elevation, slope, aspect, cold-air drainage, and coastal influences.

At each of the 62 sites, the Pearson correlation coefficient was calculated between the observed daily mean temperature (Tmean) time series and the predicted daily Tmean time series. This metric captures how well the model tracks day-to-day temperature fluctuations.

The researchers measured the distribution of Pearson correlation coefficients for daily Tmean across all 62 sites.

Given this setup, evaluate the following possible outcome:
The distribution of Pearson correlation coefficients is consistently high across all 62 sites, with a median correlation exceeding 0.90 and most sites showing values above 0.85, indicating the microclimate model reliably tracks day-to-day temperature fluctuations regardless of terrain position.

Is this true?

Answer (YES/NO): NO